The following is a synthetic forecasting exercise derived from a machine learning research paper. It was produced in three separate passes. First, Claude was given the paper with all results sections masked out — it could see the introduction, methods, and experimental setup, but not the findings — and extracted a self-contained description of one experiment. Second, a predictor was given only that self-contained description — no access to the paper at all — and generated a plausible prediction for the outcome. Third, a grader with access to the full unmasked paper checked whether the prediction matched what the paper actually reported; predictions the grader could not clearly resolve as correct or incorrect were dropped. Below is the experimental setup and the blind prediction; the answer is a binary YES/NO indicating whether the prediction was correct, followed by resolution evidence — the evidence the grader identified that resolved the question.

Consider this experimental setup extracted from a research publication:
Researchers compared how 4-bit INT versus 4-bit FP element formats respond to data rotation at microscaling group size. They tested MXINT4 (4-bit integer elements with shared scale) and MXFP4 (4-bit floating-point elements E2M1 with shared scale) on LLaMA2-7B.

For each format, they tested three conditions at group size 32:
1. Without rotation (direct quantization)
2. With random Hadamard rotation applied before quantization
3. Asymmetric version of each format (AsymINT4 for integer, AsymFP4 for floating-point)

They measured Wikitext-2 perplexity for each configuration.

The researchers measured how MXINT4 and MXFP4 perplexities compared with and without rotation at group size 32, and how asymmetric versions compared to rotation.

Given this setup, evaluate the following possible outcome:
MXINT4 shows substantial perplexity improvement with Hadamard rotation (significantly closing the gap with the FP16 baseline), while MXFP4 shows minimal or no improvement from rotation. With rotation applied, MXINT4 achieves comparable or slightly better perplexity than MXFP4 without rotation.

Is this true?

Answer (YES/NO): NO